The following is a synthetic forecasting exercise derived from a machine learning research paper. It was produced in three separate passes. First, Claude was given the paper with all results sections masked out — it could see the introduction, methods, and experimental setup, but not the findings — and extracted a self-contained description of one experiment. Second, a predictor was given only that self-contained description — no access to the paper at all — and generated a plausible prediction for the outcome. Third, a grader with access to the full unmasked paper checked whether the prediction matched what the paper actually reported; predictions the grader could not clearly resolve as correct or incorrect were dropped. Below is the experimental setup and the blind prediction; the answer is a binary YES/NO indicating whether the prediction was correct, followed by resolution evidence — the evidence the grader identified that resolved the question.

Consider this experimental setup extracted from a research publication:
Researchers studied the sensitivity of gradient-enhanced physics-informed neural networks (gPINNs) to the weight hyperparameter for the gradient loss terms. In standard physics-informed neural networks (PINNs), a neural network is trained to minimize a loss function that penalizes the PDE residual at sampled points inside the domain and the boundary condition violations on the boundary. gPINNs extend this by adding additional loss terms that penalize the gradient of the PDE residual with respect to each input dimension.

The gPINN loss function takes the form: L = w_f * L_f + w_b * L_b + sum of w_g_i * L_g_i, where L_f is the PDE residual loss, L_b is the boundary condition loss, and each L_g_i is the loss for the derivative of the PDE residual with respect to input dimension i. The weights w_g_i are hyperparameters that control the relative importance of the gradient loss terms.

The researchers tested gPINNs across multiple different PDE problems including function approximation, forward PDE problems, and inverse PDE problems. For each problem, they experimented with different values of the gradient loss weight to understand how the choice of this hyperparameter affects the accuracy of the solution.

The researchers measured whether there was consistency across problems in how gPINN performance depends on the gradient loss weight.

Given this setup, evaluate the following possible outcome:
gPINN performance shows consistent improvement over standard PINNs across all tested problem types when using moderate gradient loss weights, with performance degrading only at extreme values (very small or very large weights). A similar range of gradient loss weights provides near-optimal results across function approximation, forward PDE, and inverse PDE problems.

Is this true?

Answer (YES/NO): NO